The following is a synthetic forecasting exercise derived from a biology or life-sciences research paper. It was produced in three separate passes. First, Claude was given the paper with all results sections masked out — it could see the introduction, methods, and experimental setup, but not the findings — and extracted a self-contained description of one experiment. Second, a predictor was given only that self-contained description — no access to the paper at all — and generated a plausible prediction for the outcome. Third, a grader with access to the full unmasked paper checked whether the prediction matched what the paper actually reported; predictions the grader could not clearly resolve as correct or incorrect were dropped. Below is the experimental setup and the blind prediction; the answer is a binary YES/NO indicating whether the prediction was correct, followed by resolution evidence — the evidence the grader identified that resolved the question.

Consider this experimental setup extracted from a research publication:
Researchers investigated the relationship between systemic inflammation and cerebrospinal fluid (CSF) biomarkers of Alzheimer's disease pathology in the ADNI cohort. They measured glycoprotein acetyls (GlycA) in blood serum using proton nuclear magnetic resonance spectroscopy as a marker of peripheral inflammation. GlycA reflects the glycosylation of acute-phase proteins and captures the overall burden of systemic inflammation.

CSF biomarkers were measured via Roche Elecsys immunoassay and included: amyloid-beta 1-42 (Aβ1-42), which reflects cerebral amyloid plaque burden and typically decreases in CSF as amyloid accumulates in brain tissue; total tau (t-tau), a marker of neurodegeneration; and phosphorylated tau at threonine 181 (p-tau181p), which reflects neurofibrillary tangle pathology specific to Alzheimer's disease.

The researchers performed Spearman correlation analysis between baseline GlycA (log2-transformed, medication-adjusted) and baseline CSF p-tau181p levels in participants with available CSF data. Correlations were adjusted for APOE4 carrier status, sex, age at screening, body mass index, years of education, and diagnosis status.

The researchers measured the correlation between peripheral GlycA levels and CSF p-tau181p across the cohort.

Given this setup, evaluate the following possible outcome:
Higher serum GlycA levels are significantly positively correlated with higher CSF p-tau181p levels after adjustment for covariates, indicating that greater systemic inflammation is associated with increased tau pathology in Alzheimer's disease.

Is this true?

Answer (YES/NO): NO